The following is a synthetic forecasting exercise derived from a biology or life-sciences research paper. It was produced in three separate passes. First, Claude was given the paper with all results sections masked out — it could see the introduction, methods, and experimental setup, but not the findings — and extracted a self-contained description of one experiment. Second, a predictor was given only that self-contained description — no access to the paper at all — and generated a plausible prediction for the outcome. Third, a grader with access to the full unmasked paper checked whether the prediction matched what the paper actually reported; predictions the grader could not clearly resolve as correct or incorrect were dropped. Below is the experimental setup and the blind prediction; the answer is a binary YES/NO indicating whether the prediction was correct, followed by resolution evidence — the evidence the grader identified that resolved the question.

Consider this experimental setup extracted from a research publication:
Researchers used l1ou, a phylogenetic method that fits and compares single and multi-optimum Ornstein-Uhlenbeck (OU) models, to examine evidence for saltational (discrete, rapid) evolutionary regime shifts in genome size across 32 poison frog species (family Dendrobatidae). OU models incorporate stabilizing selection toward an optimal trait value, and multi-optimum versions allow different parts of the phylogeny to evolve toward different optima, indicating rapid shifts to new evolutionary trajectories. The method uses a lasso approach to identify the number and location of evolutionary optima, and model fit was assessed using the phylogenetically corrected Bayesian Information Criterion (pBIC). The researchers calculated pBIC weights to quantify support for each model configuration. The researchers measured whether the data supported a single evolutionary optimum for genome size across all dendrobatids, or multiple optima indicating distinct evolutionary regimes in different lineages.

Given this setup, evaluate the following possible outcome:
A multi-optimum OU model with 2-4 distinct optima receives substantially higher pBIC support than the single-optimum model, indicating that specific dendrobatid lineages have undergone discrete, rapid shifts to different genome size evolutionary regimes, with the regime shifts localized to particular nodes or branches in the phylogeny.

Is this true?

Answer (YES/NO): NO